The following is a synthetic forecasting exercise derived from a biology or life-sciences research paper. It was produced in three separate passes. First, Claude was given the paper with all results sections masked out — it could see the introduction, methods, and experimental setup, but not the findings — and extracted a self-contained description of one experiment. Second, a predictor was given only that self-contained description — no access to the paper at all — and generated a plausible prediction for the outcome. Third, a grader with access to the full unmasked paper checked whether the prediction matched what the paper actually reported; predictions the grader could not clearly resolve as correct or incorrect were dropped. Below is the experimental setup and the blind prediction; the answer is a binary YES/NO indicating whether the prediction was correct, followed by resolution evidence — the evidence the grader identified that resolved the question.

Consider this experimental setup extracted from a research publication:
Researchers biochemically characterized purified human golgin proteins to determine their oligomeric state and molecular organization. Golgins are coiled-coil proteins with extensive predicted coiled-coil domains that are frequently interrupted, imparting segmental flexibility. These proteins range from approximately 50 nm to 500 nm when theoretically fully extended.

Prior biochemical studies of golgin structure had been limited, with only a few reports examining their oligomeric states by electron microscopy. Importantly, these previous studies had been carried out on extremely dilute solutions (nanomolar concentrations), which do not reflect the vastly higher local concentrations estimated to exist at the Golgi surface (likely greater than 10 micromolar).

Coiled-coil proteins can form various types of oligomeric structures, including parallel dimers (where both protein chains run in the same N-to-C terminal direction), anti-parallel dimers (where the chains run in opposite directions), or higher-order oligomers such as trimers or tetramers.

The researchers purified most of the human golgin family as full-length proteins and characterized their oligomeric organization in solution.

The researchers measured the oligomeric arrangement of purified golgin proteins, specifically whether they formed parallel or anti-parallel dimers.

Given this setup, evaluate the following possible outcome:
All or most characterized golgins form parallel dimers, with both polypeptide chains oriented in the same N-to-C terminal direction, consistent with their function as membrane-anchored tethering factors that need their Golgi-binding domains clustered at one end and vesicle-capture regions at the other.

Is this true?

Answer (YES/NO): NO